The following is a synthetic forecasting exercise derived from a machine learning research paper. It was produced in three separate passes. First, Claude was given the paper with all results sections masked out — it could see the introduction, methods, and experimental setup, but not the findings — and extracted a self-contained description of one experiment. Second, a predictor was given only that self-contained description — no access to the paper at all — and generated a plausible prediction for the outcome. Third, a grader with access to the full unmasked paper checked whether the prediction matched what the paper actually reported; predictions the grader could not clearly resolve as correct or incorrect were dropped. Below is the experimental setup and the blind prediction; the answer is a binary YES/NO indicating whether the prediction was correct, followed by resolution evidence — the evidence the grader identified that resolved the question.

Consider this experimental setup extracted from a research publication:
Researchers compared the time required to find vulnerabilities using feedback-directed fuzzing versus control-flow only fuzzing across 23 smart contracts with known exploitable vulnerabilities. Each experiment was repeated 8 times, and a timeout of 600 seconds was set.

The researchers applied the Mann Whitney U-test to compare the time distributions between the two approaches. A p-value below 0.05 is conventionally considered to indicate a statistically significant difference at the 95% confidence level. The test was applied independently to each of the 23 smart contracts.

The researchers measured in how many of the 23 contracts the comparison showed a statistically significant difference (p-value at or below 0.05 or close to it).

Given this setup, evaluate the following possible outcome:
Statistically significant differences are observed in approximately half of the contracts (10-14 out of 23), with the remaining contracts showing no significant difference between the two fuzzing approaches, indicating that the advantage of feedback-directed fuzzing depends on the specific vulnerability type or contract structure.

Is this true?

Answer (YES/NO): NO